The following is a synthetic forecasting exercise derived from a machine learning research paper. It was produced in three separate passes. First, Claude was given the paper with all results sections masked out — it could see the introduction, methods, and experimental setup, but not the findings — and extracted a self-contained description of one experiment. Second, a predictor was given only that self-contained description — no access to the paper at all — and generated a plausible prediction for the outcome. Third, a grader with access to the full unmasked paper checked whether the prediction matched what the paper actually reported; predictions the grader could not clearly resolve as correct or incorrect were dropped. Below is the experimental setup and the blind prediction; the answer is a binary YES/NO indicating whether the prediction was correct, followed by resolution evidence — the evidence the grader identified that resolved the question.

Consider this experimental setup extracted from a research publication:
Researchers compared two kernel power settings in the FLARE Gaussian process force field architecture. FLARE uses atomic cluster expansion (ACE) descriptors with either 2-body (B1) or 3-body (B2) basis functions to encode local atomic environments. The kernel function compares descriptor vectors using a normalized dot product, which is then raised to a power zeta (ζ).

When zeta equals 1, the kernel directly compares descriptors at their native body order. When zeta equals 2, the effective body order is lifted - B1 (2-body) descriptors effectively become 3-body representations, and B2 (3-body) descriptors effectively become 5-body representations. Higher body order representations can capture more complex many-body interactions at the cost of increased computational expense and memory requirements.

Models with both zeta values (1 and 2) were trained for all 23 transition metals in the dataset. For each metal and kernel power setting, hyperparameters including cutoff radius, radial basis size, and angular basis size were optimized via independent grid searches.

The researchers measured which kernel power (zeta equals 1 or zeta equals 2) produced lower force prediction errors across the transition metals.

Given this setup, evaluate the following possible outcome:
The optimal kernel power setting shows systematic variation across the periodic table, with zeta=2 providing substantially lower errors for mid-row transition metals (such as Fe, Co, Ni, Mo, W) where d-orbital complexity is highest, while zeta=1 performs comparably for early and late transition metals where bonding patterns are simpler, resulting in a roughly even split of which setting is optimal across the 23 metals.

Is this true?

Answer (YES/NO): NO